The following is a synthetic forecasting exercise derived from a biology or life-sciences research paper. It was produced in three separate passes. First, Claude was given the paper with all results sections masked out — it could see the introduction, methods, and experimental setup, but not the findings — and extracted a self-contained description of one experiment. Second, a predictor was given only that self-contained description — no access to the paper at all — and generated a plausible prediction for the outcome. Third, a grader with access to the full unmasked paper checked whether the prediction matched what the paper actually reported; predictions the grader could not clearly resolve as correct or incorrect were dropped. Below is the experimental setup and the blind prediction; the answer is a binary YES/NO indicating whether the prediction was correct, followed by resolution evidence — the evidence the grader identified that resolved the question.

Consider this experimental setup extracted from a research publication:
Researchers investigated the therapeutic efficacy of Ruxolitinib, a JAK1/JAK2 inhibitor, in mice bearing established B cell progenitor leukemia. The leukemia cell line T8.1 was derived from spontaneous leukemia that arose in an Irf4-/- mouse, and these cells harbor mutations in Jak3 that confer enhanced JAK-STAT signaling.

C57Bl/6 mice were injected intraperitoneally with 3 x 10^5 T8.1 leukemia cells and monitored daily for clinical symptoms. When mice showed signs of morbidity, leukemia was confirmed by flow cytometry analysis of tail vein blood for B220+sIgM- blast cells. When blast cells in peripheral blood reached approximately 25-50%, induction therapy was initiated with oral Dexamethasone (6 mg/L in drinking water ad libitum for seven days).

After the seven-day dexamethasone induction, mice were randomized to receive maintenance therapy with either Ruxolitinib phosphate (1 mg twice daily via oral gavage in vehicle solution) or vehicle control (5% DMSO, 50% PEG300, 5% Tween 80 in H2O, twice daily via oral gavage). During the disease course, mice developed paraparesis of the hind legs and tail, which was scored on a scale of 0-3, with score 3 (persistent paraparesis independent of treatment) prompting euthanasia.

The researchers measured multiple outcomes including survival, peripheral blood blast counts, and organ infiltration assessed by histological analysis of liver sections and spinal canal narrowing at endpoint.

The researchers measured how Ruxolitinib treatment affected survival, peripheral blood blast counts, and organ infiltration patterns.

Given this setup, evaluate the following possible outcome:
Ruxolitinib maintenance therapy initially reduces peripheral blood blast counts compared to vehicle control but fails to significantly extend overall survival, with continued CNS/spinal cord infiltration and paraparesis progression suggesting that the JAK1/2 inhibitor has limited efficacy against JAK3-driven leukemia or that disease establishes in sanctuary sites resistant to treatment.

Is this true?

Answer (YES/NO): NO